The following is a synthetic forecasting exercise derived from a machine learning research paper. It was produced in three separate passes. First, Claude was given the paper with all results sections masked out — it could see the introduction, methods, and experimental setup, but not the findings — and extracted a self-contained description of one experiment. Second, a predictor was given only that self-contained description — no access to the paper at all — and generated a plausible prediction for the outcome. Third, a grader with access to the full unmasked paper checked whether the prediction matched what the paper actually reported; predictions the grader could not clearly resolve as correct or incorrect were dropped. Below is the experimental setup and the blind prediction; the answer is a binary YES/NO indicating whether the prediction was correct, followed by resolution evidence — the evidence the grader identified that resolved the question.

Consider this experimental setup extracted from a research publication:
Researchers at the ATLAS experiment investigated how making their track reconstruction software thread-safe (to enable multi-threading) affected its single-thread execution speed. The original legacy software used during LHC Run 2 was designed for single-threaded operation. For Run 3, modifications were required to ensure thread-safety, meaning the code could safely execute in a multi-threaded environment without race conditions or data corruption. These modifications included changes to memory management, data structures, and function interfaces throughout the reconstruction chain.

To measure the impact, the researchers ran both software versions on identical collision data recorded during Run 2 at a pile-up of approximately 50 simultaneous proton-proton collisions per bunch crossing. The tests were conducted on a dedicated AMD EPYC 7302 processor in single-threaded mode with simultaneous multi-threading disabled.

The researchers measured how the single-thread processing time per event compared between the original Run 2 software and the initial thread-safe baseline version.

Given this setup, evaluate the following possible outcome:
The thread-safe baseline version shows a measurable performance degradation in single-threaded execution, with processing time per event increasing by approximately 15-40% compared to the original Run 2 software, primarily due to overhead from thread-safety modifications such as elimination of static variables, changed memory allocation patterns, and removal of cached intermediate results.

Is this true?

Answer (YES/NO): YES